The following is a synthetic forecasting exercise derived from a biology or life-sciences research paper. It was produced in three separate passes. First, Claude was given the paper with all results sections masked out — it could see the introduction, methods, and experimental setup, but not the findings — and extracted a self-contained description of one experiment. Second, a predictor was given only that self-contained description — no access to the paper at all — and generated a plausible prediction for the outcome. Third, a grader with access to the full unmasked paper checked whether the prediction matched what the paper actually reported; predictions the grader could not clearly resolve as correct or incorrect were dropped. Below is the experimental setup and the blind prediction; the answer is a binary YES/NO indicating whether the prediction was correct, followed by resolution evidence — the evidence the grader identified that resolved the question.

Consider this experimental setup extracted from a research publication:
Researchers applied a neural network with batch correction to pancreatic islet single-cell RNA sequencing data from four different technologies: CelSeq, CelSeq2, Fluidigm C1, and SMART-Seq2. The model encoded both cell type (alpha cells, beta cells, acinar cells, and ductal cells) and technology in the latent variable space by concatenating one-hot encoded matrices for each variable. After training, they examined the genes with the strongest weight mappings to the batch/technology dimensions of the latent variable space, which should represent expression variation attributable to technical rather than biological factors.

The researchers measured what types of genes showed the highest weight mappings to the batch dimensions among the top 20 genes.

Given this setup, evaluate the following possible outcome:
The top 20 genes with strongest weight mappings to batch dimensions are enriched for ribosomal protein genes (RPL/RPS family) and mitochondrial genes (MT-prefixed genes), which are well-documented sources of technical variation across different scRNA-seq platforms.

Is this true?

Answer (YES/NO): NO